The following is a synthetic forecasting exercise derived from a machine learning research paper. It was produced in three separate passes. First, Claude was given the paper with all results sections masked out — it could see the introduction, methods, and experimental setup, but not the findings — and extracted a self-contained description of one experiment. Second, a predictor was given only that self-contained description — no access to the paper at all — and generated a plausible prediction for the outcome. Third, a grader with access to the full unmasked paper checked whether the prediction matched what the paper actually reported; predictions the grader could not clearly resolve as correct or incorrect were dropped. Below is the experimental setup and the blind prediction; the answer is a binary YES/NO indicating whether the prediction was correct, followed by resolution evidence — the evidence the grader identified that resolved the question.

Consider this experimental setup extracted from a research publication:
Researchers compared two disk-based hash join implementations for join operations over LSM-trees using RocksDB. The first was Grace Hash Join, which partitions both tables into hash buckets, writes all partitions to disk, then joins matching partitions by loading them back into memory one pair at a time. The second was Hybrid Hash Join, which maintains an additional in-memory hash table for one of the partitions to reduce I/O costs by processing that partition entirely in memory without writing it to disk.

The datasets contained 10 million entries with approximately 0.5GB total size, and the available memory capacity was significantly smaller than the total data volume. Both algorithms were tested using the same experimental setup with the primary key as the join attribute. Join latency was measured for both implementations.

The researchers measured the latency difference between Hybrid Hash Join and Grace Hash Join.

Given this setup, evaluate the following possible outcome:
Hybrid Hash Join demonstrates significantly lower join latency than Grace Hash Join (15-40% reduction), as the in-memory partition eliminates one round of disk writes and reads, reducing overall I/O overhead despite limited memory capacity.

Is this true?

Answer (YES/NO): NO